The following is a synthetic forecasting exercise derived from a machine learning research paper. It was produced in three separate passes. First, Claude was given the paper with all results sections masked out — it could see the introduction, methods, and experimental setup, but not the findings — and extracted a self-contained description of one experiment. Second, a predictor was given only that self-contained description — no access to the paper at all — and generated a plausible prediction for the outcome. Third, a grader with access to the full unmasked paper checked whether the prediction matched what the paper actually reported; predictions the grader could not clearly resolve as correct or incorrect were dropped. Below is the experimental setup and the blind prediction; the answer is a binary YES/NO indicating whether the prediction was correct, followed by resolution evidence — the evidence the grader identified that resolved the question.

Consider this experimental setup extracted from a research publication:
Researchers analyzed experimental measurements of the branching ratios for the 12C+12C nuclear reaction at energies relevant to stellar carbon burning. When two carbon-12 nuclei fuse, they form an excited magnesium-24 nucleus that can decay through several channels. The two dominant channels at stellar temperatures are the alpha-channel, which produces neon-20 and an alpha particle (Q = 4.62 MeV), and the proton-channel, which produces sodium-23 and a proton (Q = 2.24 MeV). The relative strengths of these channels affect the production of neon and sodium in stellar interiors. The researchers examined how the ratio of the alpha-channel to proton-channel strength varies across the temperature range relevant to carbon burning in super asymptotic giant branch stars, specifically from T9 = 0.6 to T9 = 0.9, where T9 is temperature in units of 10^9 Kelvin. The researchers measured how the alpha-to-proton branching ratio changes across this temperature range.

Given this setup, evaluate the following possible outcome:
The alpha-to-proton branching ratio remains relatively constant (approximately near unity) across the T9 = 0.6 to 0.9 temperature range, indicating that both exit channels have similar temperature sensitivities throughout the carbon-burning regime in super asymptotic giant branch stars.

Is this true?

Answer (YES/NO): NO